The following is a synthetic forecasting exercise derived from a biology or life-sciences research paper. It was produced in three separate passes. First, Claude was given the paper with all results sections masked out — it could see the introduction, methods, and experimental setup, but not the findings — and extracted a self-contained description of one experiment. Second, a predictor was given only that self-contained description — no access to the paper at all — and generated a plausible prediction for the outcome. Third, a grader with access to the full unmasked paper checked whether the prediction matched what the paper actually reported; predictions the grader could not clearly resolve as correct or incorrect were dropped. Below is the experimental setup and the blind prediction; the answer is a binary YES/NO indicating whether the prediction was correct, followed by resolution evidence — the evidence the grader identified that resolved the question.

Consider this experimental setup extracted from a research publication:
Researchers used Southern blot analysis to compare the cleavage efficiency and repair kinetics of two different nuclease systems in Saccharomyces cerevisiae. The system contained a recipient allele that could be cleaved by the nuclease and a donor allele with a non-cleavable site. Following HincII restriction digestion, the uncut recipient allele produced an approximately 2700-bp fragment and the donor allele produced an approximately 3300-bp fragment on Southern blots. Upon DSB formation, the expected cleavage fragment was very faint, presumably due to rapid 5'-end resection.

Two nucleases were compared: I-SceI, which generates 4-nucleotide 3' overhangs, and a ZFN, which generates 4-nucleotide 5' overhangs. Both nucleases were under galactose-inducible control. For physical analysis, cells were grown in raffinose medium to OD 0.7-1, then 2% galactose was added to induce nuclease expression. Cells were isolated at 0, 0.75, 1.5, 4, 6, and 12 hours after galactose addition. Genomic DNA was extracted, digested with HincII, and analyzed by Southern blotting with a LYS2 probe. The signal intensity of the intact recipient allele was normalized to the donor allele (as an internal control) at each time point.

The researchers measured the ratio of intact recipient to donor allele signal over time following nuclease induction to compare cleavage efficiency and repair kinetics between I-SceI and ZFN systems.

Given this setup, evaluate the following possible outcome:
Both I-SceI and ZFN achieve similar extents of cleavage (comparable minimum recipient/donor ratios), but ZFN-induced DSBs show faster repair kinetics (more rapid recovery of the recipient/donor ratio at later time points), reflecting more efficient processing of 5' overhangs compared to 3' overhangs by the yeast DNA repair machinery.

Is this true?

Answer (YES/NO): NO